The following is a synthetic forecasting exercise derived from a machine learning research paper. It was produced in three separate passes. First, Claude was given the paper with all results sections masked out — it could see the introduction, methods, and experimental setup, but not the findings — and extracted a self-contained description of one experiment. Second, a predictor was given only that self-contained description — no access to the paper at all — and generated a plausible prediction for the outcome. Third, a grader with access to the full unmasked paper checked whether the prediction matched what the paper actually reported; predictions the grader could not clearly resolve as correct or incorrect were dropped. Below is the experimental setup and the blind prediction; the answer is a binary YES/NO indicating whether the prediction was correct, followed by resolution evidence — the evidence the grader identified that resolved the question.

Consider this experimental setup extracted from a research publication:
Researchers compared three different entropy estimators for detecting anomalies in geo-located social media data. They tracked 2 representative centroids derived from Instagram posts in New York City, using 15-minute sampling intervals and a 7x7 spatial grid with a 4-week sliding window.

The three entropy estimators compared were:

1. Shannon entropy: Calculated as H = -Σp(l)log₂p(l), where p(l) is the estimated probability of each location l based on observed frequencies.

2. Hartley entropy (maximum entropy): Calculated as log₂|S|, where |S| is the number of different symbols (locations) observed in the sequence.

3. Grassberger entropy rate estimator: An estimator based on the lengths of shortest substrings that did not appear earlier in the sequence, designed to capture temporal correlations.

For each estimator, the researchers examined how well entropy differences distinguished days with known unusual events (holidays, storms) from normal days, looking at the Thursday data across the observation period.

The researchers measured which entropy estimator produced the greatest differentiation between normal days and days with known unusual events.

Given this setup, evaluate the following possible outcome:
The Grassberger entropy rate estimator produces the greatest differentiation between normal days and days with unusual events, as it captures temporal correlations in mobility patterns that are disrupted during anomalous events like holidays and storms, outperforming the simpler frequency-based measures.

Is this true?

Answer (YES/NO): NO